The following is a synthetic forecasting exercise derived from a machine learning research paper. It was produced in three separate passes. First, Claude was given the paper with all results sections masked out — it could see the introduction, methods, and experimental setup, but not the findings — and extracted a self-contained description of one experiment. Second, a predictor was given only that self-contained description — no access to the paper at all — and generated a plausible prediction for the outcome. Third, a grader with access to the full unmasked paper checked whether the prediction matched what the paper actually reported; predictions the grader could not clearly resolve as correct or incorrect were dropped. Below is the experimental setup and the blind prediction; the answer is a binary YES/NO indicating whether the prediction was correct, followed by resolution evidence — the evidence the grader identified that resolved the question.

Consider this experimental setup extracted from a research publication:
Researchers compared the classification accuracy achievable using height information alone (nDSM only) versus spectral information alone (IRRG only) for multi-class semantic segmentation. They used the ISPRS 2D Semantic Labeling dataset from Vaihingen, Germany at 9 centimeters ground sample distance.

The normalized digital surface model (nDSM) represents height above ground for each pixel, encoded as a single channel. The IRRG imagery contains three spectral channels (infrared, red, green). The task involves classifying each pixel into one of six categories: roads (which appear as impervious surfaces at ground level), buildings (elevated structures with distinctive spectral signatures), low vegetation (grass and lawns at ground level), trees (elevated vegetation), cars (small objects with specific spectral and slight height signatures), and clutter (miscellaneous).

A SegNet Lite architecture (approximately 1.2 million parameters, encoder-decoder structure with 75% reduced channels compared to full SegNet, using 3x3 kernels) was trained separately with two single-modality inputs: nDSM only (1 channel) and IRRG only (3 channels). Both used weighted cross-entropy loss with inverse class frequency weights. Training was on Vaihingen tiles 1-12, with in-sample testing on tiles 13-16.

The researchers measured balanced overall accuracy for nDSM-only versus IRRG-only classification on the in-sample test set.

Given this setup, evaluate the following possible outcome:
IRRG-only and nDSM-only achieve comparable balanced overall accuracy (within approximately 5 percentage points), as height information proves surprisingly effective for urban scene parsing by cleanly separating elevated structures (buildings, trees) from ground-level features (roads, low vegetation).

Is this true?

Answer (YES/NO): NO